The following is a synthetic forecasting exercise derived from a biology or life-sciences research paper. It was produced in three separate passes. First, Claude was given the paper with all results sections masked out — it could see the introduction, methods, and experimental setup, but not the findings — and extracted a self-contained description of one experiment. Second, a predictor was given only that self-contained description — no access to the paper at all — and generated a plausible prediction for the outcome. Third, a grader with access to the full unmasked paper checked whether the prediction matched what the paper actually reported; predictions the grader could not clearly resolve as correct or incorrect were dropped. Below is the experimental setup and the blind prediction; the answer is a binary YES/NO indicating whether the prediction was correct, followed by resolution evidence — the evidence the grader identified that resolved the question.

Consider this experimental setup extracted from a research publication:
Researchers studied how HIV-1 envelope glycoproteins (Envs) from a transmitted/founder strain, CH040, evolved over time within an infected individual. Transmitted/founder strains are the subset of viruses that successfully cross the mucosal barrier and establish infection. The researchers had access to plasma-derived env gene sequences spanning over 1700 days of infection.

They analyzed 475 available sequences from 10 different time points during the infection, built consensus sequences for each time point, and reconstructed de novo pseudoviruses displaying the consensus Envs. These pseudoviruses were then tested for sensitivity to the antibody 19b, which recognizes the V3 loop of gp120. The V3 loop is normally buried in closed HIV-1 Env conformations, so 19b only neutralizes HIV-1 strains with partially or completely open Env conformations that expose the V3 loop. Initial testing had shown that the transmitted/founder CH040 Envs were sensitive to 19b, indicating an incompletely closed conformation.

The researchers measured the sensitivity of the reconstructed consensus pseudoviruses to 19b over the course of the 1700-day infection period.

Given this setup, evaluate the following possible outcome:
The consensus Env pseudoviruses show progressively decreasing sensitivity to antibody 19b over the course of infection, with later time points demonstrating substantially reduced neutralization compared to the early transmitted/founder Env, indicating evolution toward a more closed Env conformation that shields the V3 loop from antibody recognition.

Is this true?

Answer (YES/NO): YES